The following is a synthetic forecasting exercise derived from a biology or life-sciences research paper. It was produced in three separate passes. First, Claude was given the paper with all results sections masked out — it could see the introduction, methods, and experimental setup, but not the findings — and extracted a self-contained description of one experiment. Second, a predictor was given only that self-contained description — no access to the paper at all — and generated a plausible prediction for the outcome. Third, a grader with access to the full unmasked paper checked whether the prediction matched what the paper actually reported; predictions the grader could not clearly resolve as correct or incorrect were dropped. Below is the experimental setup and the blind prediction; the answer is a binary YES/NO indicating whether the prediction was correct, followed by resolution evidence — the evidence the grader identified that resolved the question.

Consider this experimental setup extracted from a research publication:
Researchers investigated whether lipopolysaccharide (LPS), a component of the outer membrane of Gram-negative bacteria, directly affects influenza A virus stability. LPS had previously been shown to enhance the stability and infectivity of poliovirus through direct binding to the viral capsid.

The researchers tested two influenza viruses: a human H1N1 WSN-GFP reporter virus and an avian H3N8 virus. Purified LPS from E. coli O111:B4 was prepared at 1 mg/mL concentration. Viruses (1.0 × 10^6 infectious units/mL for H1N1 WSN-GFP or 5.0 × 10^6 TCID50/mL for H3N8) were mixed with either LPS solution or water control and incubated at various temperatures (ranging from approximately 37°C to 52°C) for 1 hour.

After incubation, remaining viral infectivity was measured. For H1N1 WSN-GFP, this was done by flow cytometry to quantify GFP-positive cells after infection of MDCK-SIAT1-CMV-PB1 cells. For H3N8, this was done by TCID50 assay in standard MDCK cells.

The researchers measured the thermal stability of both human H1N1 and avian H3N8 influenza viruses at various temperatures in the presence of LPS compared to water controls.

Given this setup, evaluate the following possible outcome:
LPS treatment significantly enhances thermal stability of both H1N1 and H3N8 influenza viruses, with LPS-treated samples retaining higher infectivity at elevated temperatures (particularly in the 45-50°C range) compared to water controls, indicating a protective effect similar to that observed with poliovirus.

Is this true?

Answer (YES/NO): NO